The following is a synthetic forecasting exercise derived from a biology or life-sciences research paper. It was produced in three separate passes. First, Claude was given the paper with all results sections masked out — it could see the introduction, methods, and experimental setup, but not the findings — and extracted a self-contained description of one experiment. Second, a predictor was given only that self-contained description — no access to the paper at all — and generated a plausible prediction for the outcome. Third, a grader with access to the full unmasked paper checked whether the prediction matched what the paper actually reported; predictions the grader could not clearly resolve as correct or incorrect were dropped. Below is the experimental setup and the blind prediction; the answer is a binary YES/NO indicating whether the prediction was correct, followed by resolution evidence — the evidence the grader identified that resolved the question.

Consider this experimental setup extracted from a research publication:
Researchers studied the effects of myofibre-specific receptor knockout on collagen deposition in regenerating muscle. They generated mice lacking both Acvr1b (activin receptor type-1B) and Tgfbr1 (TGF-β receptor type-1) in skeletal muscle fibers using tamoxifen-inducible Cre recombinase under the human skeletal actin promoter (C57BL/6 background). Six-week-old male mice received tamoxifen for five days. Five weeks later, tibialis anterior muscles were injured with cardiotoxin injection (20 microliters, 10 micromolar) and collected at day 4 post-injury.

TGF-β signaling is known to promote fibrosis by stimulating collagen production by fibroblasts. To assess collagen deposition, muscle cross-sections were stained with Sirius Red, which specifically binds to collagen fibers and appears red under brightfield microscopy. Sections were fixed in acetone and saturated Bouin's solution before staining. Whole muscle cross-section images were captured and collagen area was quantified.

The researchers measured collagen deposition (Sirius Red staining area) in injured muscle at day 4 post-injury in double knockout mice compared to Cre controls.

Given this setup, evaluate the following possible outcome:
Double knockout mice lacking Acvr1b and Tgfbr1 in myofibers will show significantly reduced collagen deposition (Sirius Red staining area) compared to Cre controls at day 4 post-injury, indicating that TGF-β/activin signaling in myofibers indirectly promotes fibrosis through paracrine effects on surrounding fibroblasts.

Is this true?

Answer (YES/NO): NO